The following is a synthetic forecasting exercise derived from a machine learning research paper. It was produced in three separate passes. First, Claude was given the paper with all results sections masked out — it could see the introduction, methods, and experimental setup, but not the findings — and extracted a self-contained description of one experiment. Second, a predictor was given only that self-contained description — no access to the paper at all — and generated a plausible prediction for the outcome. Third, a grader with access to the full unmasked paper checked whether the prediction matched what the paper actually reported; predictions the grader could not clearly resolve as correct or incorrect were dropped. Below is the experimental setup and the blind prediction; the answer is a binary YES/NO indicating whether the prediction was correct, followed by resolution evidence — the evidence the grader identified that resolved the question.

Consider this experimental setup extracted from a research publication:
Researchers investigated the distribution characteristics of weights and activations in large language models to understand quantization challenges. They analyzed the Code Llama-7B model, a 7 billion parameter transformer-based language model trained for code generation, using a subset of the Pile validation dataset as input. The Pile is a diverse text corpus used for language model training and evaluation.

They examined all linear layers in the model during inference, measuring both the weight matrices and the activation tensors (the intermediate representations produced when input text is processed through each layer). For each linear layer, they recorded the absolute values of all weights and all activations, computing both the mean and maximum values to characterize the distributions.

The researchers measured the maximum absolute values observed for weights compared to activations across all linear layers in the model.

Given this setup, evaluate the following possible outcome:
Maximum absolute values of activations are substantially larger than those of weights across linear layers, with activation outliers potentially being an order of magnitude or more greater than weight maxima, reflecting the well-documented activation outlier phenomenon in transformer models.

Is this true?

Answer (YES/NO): YES